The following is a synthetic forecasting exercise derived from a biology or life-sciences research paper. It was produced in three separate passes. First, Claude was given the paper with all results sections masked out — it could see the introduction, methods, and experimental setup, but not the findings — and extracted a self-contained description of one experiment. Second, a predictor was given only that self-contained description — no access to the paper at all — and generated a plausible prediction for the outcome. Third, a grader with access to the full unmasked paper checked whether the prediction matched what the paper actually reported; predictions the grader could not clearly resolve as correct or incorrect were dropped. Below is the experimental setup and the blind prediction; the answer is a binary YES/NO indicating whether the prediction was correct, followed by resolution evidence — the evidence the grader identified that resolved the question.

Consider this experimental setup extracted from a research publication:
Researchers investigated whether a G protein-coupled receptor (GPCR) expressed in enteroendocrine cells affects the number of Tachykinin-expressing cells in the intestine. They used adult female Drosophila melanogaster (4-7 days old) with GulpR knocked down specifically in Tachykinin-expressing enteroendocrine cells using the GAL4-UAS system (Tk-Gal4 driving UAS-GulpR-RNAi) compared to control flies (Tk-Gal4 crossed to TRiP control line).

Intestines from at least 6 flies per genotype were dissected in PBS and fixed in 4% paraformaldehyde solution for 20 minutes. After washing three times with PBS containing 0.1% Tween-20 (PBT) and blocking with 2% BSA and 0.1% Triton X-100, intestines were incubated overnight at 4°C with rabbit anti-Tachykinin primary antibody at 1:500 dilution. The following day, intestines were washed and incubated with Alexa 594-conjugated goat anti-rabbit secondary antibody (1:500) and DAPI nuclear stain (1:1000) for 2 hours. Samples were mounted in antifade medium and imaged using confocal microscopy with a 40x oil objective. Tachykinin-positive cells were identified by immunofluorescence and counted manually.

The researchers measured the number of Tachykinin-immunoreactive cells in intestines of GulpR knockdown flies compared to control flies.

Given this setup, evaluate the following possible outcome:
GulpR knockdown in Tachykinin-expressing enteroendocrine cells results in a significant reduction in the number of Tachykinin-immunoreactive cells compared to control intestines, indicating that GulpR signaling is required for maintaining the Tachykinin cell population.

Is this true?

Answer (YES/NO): YES